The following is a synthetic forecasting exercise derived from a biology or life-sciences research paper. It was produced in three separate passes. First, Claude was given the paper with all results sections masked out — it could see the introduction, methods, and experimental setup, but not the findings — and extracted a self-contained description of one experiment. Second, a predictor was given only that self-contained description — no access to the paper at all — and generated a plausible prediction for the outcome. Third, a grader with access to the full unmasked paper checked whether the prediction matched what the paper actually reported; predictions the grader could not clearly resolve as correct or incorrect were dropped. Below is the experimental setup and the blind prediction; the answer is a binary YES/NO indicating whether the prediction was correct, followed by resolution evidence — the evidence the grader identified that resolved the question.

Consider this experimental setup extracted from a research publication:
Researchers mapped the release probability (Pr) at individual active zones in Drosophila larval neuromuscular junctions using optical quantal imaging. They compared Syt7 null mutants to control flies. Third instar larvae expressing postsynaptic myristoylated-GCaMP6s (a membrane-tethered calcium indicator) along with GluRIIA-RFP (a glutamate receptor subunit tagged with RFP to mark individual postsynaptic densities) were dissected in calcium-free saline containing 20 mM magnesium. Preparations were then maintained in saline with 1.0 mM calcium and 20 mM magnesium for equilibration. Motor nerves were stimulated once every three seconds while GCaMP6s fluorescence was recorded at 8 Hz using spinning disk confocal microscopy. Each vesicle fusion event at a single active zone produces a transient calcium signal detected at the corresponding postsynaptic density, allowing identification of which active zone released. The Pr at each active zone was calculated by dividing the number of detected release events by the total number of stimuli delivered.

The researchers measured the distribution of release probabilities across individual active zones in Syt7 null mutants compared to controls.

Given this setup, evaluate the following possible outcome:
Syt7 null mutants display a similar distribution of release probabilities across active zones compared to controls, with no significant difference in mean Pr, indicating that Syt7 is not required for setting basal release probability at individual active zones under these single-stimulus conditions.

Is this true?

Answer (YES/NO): NO